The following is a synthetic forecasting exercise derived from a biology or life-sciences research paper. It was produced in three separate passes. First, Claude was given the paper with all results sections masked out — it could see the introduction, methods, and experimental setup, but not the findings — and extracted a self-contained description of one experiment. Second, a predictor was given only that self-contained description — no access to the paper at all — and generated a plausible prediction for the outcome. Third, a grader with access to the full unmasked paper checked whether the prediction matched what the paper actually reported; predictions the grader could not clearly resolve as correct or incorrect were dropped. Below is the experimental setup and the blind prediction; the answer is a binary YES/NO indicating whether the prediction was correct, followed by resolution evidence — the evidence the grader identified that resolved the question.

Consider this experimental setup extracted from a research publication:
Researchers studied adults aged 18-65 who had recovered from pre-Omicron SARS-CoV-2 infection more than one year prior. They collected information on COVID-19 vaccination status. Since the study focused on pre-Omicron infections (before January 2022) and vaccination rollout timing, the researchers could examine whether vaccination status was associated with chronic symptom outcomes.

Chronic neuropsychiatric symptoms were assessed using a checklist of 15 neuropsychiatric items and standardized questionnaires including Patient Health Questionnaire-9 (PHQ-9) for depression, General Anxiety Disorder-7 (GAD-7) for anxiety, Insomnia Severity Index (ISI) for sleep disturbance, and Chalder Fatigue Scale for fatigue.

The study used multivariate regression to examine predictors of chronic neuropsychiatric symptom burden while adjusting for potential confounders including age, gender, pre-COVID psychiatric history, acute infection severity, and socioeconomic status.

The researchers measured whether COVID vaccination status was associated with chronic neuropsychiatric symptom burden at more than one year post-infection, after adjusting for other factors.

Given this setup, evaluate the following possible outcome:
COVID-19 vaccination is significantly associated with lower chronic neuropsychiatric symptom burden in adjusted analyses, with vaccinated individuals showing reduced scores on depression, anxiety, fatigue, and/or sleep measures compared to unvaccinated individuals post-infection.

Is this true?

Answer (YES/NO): YES